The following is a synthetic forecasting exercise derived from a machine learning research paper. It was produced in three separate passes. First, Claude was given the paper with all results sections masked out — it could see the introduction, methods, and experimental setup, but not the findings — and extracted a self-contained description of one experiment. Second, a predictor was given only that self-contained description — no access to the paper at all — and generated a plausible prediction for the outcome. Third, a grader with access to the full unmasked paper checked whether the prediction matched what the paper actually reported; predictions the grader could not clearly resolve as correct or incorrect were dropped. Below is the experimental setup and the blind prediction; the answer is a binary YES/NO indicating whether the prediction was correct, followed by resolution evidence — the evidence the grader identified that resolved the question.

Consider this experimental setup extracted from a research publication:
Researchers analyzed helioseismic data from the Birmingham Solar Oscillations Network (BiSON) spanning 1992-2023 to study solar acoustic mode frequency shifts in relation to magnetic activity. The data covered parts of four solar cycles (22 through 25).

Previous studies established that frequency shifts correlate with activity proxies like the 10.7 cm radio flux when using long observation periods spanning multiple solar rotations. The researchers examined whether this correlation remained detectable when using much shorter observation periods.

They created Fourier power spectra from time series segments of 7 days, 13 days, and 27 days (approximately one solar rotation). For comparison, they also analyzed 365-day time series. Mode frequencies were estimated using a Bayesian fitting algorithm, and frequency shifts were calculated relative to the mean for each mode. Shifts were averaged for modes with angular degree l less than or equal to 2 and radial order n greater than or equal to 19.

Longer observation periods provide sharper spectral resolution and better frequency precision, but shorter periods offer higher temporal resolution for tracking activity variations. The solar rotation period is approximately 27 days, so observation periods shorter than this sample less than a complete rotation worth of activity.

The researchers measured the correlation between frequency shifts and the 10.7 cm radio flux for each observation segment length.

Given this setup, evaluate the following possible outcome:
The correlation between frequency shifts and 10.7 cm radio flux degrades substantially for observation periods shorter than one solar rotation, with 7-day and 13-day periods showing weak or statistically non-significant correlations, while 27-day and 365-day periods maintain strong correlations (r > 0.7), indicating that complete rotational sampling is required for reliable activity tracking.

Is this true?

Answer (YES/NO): NO